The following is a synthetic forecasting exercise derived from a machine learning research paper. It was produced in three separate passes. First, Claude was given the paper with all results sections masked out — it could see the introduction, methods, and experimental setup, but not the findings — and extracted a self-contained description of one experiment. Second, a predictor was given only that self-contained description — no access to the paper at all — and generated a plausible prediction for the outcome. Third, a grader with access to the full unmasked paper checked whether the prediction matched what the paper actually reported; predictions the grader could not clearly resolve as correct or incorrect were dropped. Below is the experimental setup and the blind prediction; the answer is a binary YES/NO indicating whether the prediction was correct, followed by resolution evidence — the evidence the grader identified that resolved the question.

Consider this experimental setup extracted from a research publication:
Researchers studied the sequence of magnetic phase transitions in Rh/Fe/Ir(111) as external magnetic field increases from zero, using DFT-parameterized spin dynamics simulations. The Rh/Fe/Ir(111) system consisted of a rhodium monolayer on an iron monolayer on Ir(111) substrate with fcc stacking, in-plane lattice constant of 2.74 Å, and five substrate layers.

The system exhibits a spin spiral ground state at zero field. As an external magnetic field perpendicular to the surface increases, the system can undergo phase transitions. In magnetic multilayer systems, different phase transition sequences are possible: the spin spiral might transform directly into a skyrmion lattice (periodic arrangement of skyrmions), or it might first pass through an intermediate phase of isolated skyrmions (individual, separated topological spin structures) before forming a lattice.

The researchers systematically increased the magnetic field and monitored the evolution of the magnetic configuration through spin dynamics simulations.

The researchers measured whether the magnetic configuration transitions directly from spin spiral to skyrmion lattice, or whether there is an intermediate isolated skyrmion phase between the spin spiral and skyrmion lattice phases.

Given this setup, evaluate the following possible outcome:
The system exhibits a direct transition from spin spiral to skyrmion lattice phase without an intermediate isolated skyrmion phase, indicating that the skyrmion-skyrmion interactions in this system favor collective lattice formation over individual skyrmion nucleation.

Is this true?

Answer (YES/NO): NO